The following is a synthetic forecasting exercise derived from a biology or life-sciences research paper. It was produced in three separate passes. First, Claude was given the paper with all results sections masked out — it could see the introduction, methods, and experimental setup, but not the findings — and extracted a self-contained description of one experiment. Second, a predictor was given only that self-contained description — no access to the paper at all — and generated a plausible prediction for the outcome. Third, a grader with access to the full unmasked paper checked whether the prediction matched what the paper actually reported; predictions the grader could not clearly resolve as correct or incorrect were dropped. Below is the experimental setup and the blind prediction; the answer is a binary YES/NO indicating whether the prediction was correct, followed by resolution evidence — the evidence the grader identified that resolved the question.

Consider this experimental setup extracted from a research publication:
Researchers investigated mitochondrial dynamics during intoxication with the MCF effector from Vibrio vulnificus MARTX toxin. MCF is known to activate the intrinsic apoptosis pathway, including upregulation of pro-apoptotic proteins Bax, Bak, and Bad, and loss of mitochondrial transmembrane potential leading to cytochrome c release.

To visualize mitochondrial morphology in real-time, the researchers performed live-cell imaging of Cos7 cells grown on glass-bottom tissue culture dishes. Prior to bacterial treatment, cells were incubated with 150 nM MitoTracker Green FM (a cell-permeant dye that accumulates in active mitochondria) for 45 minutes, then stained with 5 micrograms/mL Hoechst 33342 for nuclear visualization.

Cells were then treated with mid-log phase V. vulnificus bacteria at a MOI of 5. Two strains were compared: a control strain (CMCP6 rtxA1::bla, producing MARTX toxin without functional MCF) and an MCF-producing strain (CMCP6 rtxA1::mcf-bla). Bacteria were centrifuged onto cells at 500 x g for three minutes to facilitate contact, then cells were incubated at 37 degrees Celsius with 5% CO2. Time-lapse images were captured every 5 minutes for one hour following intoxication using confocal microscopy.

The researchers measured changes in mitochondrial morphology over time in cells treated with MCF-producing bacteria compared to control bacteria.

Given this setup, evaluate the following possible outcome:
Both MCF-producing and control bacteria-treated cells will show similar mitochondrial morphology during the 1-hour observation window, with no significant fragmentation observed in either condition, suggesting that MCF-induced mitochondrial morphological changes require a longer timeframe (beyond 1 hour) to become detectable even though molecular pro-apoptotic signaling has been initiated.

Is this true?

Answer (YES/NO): NO